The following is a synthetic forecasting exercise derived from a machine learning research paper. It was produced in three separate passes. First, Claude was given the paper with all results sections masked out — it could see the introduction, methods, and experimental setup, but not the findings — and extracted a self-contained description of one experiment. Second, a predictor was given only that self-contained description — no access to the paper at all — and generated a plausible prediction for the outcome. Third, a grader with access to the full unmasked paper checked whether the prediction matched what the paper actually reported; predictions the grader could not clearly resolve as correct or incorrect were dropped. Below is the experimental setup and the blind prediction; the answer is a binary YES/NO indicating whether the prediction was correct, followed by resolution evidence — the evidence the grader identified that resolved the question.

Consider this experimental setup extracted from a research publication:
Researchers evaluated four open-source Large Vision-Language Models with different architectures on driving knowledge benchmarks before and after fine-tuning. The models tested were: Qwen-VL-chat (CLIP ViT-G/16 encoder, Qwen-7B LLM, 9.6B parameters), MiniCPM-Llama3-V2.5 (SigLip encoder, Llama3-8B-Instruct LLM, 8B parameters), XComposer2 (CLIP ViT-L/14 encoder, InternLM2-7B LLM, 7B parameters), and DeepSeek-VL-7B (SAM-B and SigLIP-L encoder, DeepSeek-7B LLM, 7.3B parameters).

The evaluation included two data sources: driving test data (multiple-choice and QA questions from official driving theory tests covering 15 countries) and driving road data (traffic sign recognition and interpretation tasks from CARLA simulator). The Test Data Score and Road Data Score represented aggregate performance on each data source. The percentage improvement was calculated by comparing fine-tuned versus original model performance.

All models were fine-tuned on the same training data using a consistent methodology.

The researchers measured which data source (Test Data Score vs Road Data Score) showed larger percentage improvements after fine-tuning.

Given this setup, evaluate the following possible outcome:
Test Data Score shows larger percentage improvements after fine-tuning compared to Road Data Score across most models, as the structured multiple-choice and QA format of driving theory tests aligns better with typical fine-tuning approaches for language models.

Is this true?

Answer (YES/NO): YES